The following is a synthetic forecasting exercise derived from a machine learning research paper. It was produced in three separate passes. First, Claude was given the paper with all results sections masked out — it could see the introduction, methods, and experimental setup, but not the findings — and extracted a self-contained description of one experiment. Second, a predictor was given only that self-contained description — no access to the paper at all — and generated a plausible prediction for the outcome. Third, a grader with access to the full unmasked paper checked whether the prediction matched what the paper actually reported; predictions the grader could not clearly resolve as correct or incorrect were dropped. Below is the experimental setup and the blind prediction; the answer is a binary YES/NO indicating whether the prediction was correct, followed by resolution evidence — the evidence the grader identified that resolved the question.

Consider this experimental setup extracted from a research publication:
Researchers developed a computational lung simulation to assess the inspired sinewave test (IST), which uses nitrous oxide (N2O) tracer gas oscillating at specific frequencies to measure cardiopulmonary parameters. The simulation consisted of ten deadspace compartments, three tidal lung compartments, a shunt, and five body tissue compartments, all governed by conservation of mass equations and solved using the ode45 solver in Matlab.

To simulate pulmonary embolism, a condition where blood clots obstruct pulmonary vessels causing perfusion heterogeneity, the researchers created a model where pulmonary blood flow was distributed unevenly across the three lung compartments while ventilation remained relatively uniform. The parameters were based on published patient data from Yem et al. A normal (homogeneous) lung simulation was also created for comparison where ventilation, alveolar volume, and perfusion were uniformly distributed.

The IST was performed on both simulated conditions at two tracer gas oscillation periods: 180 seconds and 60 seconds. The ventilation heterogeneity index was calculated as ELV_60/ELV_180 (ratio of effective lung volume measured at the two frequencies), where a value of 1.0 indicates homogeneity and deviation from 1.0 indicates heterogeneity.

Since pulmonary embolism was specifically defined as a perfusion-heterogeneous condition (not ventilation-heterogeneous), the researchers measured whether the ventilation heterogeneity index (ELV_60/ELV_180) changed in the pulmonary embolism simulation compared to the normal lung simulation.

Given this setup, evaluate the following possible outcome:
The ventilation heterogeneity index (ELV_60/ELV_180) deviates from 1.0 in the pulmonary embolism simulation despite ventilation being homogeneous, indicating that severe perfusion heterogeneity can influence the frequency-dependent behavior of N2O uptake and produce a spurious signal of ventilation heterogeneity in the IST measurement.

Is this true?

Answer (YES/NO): NO